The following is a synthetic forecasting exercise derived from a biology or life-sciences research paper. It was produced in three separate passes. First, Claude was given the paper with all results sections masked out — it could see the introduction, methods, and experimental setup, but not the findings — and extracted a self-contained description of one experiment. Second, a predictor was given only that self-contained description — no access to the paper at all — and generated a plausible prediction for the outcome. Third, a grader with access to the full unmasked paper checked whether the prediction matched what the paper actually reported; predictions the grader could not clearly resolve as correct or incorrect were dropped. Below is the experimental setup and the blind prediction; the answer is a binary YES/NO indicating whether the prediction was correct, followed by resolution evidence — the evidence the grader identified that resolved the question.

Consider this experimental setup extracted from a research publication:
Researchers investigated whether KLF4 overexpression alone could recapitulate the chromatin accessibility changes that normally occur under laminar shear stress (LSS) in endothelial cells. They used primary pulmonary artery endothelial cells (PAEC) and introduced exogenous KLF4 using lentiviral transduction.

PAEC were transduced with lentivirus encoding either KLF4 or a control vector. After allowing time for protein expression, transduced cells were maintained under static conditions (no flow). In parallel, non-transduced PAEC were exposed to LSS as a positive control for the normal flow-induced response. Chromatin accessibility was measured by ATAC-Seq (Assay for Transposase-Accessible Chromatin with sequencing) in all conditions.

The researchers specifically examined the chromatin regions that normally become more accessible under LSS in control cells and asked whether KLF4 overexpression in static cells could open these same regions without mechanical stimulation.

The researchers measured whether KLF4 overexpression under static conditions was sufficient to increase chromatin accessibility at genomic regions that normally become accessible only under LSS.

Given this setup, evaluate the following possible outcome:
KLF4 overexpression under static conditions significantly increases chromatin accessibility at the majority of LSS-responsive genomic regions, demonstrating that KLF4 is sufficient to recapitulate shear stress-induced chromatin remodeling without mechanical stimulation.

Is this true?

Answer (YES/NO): NO